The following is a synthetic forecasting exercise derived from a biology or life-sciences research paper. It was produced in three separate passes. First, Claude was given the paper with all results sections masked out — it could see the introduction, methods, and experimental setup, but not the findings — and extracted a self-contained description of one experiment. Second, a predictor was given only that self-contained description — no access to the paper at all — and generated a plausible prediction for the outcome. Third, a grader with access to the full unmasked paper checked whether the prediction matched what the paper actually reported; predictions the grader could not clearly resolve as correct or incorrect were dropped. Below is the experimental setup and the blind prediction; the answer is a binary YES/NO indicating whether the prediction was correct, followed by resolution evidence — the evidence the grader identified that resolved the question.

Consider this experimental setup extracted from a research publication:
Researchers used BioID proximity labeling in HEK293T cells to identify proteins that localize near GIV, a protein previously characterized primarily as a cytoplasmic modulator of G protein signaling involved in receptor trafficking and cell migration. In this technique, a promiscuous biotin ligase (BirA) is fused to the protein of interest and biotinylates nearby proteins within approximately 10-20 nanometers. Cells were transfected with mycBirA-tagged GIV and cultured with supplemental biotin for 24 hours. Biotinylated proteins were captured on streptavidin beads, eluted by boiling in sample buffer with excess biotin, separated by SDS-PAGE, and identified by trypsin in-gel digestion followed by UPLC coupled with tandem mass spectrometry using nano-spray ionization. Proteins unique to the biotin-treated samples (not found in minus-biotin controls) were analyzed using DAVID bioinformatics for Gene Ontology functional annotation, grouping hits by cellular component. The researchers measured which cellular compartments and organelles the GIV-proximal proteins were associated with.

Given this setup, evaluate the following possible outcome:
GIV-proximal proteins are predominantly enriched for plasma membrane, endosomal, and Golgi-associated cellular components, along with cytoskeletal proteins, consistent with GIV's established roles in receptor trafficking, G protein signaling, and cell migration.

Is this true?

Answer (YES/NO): NO